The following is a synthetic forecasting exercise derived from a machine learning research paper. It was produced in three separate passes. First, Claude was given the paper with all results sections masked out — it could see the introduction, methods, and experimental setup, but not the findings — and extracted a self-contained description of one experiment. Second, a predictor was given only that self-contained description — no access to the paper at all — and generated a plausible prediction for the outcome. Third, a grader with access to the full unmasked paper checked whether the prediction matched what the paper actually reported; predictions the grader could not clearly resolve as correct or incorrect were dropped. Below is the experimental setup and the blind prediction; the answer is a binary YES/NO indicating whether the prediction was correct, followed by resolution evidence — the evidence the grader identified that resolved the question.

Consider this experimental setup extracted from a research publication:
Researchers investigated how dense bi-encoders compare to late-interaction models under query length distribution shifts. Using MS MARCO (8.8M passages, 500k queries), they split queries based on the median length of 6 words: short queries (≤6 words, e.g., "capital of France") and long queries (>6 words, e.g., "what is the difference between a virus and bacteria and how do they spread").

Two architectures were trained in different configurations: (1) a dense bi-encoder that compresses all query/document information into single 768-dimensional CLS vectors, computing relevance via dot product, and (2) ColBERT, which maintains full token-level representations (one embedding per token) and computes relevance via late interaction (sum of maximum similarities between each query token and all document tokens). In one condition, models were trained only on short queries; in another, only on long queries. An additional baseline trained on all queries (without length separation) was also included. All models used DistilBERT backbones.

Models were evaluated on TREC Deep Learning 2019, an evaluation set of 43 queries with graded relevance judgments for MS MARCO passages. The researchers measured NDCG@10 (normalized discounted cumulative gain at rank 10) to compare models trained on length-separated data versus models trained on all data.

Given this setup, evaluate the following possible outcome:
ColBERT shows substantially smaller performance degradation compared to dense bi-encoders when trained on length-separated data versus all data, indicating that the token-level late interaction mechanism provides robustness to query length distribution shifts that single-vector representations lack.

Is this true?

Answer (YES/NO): YES